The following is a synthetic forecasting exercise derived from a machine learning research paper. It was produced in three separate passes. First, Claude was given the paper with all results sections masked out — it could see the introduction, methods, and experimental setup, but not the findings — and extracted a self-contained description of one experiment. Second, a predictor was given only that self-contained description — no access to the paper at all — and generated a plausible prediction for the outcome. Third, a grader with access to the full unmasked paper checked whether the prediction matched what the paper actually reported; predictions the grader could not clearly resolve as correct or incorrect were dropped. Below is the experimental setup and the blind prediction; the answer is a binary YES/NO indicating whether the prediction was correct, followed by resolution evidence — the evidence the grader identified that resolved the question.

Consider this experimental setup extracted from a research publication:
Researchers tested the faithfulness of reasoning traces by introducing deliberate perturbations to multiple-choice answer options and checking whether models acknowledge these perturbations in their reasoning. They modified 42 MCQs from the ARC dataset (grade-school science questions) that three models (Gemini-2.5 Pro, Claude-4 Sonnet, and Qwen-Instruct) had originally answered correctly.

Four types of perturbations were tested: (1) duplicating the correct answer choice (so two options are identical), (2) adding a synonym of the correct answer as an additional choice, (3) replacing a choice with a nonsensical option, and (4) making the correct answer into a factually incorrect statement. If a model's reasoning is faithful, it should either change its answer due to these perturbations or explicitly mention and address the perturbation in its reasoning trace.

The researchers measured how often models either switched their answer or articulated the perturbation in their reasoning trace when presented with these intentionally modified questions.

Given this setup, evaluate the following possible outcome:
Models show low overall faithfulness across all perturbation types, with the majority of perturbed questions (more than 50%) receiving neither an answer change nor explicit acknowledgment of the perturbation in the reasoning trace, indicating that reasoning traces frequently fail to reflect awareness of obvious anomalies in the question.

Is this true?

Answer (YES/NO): NO